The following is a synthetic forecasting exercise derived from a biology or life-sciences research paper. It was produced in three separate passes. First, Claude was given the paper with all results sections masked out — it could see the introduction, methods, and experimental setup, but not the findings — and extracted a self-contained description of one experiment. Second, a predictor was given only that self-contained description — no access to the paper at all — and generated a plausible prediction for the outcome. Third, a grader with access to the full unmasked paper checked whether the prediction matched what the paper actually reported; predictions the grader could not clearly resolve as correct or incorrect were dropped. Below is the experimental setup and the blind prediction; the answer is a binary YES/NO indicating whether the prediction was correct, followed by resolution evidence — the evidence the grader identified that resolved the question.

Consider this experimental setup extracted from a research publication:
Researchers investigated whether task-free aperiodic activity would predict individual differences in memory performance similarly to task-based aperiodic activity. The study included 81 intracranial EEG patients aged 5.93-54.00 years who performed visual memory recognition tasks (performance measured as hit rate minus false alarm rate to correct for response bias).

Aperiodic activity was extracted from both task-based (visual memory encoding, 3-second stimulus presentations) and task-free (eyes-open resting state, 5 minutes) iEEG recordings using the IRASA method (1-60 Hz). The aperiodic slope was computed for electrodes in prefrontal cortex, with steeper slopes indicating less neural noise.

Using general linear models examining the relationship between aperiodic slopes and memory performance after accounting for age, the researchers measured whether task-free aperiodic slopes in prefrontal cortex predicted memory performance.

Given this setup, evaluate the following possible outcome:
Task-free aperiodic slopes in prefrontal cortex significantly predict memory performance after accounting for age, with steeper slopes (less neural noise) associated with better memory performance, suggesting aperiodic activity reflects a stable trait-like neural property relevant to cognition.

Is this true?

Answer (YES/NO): NO